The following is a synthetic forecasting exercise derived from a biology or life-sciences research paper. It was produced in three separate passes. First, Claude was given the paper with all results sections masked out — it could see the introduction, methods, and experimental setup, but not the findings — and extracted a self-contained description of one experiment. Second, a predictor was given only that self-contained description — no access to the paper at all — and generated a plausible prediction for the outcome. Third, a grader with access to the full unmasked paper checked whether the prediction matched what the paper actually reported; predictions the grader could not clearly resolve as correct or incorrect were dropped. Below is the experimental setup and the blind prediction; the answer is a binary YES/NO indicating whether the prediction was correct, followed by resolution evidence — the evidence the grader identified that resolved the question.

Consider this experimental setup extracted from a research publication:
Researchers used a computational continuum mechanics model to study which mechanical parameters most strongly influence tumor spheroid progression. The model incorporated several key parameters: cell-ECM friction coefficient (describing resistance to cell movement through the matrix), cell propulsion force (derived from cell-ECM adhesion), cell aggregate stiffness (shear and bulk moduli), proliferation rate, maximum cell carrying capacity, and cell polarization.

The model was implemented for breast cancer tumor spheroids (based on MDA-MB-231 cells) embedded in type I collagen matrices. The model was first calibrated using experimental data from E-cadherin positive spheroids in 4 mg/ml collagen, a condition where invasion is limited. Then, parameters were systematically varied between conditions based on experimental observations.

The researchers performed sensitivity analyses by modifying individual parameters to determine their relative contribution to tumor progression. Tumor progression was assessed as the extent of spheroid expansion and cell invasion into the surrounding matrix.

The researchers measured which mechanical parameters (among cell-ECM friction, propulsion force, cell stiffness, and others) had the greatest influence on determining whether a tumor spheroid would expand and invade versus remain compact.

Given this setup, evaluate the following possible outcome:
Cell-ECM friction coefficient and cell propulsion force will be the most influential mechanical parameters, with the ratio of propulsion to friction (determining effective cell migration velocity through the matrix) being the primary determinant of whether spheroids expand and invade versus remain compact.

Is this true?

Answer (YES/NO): NO